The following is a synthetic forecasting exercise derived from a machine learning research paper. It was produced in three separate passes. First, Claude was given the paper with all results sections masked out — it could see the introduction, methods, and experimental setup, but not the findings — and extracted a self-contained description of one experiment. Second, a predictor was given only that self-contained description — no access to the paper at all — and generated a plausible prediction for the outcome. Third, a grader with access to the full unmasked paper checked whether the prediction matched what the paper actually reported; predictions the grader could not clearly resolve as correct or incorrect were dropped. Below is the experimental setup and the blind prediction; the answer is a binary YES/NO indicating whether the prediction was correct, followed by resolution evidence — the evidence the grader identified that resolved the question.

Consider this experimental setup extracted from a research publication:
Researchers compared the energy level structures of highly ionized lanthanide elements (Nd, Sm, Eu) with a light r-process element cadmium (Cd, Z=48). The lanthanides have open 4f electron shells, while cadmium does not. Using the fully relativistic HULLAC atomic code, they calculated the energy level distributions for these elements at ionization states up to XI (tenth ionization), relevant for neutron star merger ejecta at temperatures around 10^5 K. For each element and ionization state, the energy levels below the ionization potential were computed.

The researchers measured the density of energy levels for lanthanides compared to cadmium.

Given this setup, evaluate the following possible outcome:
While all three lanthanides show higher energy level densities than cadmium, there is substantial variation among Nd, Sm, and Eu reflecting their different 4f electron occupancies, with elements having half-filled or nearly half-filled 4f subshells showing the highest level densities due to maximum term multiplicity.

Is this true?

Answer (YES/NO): NO